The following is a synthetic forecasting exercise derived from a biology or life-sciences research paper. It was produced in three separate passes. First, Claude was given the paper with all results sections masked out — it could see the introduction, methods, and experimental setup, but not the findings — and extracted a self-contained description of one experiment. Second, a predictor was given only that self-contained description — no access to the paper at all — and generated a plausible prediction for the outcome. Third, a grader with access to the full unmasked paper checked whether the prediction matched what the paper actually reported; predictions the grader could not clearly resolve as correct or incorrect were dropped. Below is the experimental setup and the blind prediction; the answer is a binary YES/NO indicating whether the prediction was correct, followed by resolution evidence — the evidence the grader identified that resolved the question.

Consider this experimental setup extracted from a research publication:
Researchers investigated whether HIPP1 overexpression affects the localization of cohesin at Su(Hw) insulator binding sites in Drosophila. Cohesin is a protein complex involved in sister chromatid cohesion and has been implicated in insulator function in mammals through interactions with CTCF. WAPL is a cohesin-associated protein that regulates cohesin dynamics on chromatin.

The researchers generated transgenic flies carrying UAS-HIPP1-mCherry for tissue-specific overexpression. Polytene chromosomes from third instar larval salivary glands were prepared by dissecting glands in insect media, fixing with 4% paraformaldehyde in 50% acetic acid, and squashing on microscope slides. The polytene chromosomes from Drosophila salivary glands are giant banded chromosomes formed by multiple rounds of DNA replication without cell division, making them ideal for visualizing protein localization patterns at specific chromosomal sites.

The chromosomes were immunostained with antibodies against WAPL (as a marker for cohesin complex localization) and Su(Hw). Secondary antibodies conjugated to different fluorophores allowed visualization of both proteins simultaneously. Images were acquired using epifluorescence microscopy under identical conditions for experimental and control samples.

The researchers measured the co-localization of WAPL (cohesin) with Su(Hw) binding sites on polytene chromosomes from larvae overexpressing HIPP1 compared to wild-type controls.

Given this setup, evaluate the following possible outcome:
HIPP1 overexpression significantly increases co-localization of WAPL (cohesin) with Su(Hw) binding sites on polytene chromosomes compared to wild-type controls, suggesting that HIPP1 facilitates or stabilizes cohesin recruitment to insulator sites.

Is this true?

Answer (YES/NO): NO